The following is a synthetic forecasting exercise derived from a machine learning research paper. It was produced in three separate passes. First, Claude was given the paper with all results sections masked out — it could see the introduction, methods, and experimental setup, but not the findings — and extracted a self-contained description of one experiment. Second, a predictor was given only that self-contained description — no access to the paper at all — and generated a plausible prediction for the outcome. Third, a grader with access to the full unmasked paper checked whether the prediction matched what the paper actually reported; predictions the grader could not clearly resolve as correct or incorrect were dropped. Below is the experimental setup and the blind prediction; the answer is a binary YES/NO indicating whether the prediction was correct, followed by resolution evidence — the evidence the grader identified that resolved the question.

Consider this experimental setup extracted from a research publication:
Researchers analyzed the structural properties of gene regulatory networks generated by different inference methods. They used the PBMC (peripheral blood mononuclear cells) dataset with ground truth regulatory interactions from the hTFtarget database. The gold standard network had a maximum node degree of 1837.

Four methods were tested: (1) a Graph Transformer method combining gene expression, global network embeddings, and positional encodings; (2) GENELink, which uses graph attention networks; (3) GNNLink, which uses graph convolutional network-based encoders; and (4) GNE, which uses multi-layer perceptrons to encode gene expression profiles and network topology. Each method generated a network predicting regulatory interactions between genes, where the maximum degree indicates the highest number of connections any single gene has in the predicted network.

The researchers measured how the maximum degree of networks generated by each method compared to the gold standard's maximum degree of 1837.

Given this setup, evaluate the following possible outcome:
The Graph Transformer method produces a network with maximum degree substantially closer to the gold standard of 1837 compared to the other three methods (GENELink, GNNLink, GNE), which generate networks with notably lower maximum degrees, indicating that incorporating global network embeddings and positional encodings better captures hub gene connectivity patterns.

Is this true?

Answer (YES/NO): NO